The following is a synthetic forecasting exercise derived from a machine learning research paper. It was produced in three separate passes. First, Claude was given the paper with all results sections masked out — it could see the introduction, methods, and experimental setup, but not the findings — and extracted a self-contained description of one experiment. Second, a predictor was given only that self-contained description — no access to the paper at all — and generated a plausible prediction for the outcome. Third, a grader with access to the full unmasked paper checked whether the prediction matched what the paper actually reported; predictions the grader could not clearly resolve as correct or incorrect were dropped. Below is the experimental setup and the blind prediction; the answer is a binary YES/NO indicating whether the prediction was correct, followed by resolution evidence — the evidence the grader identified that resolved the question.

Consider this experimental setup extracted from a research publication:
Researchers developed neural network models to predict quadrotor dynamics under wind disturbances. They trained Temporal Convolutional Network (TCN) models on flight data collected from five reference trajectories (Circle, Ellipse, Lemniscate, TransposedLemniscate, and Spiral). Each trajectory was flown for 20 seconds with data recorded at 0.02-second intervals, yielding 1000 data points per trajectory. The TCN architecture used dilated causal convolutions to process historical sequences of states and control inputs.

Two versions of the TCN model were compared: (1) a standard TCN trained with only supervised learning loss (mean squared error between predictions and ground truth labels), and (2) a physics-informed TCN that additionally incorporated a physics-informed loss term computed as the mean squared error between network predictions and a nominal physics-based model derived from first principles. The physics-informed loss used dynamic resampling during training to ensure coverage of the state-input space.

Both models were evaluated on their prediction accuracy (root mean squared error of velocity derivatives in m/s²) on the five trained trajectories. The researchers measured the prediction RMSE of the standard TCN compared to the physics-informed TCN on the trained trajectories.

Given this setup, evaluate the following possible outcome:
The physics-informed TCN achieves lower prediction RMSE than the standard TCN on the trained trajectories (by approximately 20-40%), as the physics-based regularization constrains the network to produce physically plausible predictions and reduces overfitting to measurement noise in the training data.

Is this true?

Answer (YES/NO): NO